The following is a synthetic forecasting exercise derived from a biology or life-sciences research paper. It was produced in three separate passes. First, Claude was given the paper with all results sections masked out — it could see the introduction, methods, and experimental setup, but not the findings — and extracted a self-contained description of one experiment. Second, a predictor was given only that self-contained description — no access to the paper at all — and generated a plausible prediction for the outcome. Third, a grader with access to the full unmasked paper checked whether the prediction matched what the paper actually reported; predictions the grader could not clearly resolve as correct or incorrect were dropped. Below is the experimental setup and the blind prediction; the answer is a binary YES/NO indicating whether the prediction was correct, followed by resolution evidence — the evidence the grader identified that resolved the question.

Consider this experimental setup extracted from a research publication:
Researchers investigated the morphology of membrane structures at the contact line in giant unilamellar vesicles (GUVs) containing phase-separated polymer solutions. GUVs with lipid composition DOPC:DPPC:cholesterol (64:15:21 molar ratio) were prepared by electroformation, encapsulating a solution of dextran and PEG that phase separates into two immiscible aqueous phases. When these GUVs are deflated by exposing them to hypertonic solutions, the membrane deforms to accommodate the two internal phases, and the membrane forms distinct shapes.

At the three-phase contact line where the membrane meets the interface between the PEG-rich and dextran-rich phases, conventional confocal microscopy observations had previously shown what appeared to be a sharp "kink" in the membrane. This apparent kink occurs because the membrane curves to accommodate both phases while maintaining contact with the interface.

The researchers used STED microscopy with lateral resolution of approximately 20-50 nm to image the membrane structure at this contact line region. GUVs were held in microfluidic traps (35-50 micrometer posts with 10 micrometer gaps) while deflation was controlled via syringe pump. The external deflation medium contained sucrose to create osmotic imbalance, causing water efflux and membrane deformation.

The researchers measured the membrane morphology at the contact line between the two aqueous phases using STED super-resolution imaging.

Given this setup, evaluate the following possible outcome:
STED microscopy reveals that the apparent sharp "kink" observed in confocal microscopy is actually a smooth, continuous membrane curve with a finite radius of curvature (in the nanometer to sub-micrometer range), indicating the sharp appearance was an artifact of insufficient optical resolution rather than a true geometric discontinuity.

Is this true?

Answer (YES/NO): YES